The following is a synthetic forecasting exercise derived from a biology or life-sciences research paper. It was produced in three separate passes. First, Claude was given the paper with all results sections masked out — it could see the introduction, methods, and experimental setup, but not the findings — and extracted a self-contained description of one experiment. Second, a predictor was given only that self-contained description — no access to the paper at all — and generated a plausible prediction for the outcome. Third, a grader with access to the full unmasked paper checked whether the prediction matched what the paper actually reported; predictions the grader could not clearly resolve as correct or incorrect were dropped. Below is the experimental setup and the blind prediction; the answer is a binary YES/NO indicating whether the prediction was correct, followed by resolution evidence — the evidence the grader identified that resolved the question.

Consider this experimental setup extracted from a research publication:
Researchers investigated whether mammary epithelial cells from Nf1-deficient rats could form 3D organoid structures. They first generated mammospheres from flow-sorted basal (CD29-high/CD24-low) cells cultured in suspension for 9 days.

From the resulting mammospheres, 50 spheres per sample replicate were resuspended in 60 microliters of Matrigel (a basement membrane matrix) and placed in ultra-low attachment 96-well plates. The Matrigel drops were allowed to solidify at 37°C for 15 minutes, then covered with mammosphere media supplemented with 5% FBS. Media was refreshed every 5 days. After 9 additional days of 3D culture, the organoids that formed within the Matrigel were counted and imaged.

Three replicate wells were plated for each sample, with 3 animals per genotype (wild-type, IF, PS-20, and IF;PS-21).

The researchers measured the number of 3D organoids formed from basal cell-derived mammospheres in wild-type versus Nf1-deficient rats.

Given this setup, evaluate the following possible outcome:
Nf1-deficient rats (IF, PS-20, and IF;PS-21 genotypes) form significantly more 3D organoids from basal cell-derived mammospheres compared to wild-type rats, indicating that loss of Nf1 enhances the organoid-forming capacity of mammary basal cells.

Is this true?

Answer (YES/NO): NO